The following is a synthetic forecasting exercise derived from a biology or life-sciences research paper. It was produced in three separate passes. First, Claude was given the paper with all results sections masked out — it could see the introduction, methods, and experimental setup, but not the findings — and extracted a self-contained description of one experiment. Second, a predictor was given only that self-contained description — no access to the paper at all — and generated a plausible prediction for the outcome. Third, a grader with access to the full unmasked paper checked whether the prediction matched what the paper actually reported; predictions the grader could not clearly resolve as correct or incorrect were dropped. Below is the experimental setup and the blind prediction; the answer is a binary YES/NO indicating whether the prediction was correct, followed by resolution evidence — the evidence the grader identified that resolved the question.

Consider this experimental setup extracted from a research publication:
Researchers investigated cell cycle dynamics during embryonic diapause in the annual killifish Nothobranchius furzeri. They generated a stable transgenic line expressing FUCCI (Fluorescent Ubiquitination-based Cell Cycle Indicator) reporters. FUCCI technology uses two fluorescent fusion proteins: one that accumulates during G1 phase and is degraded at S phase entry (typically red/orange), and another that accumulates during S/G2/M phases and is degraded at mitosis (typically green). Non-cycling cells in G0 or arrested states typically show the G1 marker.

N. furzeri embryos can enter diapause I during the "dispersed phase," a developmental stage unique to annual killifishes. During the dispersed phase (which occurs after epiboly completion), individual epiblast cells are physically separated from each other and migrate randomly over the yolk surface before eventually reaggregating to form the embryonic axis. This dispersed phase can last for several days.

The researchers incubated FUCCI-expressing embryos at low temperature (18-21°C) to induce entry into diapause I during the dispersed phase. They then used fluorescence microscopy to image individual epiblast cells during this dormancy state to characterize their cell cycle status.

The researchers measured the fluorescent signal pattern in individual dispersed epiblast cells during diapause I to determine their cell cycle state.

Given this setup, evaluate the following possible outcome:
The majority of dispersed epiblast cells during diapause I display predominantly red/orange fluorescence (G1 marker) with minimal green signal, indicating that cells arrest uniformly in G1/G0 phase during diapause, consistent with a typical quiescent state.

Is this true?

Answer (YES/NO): NO